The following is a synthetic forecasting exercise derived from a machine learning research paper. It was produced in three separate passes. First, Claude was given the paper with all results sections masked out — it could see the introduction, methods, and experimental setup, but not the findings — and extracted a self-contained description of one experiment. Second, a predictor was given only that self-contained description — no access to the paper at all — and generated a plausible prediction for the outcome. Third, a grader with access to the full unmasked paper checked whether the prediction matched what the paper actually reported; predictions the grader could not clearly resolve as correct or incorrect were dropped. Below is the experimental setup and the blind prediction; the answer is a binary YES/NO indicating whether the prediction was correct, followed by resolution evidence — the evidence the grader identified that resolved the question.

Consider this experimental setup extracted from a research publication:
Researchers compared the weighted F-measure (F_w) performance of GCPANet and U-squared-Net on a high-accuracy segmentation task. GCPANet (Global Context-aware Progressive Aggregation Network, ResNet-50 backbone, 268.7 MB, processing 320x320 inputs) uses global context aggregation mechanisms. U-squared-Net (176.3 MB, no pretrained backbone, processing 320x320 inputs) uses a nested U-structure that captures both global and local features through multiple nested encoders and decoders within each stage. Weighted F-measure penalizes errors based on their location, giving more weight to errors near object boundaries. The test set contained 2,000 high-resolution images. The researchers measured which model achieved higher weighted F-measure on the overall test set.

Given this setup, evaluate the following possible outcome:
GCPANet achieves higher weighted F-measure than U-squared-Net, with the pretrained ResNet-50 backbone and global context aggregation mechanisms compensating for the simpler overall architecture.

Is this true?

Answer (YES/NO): NO